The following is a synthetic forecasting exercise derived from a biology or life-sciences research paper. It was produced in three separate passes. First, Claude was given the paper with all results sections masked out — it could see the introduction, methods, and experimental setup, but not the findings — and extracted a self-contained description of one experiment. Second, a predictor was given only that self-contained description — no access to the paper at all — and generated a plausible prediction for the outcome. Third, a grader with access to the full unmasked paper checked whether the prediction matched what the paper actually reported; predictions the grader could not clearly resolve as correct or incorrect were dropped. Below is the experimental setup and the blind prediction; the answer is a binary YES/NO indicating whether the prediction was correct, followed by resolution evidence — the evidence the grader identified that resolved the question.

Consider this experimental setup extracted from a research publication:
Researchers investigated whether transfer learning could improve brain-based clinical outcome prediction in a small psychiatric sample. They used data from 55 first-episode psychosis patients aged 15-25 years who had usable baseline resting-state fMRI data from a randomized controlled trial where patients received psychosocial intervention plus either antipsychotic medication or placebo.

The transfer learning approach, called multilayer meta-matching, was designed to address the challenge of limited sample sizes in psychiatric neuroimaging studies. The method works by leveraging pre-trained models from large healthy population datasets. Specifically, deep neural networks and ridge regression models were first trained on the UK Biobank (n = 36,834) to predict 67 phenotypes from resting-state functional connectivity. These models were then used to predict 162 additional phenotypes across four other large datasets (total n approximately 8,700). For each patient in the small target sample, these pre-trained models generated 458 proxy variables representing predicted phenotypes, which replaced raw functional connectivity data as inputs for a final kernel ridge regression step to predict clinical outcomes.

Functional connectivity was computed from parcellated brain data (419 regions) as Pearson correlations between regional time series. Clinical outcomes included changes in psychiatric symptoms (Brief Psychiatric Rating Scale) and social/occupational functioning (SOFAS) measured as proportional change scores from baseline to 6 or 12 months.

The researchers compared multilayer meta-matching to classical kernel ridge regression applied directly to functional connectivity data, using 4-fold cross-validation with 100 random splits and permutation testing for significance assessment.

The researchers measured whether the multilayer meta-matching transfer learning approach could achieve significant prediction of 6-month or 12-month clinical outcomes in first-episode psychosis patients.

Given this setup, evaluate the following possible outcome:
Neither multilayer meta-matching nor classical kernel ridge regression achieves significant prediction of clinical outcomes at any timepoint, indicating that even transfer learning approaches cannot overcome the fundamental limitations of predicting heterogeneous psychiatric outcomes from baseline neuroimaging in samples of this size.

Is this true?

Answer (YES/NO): YES